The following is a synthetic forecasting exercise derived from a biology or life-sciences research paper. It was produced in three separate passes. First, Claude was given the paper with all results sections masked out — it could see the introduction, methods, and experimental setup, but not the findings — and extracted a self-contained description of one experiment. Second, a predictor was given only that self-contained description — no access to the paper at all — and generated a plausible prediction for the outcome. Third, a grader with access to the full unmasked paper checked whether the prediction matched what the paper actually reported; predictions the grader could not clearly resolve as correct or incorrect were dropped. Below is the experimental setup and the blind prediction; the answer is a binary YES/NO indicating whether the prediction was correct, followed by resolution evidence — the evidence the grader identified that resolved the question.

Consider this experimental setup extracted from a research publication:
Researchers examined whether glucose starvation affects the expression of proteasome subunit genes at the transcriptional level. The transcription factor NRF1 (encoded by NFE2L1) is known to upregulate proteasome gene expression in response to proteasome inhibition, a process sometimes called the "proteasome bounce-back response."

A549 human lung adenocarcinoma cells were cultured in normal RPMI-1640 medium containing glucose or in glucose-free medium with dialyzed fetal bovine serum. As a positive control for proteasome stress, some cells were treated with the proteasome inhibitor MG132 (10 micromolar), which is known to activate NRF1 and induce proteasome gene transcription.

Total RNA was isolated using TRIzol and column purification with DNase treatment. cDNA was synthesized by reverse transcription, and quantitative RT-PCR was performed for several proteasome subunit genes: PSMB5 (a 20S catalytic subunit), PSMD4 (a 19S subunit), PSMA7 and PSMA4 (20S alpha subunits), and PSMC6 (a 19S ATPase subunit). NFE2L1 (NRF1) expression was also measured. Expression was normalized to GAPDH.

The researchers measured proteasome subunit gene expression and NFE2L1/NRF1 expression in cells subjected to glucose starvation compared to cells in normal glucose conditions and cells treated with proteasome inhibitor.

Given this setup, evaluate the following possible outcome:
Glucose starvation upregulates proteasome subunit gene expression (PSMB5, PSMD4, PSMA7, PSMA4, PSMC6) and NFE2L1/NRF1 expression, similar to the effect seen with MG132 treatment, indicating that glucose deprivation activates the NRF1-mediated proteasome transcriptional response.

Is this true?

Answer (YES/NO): NO